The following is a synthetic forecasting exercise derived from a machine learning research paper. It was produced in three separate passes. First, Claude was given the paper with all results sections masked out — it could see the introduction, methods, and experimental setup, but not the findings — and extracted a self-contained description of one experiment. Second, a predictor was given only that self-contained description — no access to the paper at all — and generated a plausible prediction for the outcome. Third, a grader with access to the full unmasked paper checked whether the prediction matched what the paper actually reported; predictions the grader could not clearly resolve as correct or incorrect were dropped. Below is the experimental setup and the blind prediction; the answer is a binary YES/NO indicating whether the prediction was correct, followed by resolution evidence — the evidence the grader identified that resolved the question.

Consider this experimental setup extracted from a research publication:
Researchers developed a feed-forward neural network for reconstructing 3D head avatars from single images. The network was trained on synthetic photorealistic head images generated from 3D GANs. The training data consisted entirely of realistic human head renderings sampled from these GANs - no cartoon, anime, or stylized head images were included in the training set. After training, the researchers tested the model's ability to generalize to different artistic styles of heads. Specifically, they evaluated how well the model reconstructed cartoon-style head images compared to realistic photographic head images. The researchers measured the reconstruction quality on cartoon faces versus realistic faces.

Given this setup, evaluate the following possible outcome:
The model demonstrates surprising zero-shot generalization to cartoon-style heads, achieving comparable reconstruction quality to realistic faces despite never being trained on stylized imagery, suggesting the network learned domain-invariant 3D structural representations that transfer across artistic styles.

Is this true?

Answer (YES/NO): NO